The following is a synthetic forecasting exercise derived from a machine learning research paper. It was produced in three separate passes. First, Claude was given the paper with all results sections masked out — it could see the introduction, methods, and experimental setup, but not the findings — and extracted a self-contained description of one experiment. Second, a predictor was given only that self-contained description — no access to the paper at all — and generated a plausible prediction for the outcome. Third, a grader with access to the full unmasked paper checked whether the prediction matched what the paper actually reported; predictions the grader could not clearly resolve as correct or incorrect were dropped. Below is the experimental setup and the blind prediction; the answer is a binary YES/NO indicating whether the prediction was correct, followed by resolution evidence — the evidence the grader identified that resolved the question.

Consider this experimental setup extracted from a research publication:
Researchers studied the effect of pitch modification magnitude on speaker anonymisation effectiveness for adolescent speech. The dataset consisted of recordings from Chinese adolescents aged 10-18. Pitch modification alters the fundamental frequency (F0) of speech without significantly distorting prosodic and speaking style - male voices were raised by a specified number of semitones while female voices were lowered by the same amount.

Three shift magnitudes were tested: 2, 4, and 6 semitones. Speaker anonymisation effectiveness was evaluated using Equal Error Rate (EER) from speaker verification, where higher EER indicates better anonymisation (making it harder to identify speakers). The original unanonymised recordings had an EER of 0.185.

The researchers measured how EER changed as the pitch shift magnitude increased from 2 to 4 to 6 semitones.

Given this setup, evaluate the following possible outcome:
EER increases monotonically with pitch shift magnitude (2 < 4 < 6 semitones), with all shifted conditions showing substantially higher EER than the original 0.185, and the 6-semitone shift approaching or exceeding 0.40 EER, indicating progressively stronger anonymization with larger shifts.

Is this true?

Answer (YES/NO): NO